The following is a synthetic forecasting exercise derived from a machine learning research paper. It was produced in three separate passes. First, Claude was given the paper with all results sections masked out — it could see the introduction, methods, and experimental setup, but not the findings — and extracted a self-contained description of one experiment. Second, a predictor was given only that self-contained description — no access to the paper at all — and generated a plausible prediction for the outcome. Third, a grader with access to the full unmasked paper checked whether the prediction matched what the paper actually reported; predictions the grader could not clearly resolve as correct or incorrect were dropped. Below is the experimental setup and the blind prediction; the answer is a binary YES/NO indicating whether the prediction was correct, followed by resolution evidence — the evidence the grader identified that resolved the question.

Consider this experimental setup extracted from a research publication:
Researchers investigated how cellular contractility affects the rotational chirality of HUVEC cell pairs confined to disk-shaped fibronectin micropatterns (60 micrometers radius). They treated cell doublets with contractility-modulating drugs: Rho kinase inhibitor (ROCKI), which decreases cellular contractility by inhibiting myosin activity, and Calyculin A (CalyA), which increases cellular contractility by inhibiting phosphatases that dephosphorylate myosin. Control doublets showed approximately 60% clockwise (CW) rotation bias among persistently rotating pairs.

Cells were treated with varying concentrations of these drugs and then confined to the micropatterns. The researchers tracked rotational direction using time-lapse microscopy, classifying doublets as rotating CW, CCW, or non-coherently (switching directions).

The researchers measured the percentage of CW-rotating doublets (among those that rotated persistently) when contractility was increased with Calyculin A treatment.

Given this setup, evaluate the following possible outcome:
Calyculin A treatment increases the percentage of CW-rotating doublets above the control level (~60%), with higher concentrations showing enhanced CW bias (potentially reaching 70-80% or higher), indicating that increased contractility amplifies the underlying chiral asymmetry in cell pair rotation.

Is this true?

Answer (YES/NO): NO